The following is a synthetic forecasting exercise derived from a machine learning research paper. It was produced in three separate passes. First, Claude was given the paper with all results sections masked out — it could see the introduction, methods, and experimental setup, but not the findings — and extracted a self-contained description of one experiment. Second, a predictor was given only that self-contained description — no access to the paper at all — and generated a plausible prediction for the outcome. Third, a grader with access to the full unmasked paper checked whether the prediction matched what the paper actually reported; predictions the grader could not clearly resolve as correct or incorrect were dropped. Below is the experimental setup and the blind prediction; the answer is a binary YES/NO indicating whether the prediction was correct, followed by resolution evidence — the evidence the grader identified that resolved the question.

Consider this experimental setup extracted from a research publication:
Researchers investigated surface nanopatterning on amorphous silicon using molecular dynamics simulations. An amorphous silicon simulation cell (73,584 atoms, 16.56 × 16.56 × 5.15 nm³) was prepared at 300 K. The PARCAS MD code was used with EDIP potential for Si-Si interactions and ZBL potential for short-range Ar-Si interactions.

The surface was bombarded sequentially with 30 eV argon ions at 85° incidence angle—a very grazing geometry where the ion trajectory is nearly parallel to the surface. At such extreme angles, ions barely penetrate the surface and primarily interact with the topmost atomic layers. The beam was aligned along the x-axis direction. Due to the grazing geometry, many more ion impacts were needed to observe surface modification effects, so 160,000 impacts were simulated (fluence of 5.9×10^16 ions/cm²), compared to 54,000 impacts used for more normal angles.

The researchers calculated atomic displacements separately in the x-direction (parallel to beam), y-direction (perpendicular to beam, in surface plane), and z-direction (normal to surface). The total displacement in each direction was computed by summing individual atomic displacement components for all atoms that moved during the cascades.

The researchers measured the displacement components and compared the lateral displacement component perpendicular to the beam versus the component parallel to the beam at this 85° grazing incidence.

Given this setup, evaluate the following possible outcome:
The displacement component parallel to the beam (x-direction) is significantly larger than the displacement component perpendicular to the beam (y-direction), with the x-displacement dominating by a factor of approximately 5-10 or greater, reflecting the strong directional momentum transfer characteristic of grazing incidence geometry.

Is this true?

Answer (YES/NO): NO